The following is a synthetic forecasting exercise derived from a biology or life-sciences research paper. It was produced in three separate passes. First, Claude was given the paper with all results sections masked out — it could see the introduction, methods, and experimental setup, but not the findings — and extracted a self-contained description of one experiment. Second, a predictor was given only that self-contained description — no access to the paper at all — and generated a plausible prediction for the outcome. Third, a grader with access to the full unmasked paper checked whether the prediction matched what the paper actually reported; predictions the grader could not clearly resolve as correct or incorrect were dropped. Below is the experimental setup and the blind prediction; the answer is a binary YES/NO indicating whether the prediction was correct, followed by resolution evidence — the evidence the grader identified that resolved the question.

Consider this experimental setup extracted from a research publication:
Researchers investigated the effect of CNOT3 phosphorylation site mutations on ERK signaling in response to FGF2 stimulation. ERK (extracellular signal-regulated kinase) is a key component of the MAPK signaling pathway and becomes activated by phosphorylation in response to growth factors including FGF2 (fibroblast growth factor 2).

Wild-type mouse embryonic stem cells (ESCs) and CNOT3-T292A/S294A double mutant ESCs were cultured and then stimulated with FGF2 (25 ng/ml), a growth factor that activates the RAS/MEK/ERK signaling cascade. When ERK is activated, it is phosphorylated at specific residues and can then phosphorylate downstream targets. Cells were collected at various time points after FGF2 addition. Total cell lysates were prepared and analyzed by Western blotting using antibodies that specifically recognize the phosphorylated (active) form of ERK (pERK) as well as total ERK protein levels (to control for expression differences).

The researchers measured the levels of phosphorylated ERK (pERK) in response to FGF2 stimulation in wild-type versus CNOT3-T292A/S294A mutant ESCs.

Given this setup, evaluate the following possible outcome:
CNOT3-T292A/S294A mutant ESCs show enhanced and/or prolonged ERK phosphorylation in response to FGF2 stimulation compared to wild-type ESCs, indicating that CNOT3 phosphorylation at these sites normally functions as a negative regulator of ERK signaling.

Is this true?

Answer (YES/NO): NO